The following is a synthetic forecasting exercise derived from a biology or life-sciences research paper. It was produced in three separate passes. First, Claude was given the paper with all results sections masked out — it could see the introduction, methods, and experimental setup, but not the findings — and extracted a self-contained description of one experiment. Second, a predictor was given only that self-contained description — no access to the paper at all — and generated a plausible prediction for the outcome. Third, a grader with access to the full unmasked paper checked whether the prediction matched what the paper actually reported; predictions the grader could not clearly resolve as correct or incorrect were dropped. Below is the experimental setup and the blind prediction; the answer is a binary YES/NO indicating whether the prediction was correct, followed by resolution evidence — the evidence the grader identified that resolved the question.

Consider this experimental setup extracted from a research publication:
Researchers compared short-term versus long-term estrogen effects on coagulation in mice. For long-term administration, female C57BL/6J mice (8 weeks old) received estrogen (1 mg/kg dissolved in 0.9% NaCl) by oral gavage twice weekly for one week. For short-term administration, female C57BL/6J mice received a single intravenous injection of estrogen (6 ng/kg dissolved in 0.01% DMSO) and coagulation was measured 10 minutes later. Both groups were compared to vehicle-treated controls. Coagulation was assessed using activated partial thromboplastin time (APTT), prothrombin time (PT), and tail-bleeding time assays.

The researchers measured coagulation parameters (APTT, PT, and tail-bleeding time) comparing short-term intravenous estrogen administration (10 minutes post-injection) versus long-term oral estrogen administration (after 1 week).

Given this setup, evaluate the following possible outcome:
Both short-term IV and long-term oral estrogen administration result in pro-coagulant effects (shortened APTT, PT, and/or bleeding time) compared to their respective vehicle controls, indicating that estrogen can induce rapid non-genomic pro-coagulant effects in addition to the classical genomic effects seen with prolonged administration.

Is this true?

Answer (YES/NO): NO